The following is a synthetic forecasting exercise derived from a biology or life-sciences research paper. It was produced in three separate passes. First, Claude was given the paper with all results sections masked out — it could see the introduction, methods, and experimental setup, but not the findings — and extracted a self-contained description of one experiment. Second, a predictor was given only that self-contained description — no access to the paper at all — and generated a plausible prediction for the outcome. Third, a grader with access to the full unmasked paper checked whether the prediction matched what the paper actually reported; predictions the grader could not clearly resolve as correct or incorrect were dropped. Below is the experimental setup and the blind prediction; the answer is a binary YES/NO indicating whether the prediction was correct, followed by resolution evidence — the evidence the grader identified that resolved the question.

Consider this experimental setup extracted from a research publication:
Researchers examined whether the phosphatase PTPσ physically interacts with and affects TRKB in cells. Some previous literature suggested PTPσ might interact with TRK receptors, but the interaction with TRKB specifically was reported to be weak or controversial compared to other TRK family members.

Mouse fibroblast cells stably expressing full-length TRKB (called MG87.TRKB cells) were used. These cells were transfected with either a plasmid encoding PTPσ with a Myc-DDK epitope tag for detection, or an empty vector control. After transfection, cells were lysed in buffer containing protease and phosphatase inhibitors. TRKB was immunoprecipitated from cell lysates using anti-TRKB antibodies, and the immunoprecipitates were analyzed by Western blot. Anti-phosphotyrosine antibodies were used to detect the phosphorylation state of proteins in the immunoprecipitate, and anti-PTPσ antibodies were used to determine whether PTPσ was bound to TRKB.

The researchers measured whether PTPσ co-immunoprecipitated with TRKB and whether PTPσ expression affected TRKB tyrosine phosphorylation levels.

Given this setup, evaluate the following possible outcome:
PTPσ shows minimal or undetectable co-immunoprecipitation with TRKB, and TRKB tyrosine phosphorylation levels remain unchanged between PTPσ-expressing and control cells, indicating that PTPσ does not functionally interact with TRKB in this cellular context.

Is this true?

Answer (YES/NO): NO